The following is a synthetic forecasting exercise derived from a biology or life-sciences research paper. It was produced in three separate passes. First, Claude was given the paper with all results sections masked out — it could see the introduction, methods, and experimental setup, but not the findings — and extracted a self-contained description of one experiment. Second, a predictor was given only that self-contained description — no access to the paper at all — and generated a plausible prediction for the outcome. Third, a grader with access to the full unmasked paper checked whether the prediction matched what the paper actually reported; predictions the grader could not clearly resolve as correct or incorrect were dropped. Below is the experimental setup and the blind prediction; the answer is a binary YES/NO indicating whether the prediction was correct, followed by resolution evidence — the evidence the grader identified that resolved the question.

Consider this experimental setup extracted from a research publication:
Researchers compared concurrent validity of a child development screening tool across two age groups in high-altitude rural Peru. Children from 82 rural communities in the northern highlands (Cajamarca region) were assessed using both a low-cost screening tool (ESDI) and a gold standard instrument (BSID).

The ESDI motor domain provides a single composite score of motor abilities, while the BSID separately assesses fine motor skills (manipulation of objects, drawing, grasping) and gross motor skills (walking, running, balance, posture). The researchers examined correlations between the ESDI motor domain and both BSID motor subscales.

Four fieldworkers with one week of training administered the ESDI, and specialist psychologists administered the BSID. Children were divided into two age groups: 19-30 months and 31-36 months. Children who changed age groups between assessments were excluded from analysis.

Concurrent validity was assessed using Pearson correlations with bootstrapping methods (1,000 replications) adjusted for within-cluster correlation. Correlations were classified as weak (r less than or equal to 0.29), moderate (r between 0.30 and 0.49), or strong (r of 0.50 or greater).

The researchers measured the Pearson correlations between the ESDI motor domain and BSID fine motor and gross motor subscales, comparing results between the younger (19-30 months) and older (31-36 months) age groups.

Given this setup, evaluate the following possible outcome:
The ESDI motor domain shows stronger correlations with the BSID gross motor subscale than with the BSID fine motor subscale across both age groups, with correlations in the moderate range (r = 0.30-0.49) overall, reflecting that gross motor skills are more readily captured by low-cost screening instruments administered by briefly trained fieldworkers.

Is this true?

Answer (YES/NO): NO